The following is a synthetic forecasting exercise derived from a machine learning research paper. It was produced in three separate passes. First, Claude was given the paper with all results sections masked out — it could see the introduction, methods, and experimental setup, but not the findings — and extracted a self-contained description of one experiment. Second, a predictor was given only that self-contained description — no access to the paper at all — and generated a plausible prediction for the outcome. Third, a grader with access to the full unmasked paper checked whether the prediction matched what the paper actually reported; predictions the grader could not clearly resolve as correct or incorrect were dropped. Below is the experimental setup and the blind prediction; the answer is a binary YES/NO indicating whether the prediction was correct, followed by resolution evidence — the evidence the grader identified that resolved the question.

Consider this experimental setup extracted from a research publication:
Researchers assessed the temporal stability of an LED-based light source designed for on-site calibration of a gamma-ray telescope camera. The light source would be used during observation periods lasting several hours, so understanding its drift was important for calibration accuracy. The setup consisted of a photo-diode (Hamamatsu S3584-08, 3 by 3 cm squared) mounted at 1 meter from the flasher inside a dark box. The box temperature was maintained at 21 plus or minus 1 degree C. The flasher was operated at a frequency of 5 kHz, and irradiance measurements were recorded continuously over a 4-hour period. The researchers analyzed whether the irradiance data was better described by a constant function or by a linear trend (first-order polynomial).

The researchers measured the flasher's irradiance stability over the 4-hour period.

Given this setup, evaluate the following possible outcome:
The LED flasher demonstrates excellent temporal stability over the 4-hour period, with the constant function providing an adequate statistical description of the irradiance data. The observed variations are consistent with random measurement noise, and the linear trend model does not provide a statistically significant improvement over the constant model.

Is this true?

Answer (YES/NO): YES